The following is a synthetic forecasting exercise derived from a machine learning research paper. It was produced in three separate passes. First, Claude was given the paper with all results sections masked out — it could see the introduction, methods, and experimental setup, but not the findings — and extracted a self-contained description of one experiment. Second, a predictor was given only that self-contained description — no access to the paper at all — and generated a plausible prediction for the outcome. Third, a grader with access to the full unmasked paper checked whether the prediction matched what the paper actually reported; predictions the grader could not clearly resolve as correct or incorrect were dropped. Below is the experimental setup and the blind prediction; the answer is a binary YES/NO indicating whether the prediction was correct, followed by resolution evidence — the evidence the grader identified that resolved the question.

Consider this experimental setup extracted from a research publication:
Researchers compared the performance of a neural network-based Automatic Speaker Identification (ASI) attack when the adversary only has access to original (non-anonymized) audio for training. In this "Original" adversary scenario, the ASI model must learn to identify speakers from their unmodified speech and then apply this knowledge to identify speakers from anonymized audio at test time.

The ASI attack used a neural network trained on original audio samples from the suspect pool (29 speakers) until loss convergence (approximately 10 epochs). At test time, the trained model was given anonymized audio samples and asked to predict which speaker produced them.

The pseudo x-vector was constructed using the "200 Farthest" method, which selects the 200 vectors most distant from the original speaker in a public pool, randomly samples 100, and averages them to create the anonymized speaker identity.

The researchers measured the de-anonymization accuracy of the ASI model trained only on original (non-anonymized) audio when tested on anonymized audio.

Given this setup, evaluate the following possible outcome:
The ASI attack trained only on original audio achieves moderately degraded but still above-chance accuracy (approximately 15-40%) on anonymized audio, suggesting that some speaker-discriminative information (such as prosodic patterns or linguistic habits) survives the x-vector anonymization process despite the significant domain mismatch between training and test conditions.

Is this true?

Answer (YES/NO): NO